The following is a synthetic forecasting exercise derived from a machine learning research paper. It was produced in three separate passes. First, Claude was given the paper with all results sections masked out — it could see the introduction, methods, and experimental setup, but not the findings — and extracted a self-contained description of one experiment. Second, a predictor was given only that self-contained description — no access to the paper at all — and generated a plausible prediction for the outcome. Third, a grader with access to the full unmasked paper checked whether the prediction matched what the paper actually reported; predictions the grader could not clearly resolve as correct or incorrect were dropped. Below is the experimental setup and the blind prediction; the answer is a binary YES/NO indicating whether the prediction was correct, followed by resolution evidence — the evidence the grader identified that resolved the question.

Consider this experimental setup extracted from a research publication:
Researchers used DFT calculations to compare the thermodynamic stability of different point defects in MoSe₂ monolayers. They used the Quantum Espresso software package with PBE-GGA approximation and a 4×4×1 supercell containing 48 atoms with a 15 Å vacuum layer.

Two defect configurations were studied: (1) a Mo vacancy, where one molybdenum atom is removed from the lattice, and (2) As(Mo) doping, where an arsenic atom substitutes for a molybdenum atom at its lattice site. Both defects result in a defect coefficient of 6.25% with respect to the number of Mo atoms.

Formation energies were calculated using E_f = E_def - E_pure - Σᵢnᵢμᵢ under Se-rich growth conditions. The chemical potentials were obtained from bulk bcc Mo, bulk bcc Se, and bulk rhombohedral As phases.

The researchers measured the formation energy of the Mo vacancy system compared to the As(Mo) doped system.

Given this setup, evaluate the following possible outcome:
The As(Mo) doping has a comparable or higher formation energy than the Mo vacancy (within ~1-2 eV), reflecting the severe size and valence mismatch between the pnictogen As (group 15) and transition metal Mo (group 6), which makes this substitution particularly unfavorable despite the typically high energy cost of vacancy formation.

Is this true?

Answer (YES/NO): NO